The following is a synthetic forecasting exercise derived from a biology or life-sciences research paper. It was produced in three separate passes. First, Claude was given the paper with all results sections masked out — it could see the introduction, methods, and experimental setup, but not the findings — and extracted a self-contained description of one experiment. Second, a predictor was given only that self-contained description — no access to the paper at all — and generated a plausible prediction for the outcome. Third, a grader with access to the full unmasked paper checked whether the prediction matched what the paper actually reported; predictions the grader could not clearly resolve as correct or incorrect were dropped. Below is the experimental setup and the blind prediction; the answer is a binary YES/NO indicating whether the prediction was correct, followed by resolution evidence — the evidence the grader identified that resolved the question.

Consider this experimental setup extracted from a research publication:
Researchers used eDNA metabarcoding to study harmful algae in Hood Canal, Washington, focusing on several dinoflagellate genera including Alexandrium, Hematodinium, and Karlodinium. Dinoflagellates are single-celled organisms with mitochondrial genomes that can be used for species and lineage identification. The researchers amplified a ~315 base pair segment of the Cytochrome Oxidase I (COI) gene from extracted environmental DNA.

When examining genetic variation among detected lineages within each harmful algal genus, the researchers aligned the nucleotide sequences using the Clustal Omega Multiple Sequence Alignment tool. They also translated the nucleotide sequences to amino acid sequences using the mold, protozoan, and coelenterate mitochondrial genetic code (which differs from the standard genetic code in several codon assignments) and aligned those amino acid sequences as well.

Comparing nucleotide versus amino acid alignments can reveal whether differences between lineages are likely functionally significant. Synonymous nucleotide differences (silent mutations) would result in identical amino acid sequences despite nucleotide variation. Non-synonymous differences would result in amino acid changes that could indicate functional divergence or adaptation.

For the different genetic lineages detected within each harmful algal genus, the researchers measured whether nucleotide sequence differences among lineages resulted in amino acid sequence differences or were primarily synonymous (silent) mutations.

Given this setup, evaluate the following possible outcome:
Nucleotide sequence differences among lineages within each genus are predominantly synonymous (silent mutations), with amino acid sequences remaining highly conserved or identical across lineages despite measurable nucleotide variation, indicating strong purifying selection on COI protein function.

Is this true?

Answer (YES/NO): NO